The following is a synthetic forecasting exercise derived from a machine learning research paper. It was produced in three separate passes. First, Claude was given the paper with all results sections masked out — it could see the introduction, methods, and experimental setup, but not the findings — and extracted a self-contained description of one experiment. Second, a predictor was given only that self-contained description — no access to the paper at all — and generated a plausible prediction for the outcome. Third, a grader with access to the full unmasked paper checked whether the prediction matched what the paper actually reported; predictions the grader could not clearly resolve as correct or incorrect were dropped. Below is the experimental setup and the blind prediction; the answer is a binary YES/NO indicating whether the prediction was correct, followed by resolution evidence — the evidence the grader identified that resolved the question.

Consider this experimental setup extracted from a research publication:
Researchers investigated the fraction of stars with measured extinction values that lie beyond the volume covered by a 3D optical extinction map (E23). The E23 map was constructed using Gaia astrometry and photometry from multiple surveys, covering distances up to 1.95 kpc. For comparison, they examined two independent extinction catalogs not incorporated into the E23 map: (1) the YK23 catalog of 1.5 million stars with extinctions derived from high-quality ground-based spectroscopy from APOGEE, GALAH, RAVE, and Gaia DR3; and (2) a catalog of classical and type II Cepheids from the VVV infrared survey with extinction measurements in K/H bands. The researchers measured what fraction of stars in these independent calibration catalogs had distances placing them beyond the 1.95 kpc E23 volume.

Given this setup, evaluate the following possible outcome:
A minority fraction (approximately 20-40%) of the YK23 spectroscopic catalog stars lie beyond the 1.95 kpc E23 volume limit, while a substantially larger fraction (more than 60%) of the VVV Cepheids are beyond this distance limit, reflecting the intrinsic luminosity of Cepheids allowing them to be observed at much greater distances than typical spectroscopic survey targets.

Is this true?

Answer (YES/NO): YES